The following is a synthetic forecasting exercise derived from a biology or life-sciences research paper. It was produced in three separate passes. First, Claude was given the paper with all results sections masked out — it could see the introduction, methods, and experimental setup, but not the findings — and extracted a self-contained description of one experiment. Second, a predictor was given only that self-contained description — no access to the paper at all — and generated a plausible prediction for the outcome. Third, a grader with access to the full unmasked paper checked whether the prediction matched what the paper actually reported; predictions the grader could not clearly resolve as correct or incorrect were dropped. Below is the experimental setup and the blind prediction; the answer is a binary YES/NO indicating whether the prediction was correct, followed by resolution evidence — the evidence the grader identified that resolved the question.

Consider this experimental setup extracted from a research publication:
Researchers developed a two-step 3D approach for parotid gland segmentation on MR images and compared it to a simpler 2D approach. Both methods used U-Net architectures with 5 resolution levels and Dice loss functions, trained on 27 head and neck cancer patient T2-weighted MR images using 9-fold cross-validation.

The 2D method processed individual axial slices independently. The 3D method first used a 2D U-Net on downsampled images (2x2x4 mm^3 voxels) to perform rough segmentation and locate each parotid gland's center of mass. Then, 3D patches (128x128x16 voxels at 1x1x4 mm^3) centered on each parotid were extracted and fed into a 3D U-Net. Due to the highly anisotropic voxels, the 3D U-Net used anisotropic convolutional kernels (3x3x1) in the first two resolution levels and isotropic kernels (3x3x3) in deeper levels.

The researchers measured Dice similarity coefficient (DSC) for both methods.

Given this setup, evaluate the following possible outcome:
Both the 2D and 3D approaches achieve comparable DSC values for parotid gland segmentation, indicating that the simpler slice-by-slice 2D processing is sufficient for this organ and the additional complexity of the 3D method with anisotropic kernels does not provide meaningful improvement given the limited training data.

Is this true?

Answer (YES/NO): YES